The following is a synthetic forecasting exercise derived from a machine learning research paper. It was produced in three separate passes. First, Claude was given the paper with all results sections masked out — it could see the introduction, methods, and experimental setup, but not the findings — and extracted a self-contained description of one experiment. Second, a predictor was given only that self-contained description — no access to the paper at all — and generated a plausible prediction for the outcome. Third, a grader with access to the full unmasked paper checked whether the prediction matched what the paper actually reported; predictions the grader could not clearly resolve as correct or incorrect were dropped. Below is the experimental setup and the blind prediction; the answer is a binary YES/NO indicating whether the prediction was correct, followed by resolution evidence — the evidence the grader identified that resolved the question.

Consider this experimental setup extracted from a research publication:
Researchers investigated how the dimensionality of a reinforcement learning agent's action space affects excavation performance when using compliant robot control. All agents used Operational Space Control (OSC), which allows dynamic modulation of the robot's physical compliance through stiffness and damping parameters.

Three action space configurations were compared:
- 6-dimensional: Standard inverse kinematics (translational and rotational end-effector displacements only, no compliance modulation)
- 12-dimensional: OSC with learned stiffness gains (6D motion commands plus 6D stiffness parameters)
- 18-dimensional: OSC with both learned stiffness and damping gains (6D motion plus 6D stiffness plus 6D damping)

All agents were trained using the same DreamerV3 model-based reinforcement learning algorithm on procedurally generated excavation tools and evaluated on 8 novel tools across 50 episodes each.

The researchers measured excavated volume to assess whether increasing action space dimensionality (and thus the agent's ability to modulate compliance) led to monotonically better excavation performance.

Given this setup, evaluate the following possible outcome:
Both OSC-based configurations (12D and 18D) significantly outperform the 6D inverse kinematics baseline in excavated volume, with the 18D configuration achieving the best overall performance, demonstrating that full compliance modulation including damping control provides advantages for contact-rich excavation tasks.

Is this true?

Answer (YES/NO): NO